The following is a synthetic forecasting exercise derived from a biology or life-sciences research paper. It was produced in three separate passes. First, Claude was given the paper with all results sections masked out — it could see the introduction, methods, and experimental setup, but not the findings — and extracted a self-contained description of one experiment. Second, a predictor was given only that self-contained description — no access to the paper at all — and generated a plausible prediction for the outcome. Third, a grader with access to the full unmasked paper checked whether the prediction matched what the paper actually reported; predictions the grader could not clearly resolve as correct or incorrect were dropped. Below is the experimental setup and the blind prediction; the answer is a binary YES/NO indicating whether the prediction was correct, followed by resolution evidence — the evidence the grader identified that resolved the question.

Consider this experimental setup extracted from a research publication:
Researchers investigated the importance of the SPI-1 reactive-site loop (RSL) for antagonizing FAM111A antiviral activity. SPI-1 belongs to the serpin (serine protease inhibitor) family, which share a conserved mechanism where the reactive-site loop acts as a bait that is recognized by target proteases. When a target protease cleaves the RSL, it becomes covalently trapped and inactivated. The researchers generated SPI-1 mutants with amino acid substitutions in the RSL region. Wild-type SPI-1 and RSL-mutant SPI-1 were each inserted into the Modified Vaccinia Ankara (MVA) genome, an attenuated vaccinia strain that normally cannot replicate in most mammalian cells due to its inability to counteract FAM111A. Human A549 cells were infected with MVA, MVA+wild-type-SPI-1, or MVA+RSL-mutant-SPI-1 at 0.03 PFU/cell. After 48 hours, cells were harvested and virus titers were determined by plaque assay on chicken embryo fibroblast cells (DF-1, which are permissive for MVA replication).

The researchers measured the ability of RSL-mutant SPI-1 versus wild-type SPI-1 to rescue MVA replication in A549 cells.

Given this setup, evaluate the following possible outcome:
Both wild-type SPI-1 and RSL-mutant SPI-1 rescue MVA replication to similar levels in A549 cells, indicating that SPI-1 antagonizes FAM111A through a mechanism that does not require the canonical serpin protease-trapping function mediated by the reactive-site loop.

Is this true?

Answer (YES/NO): NO